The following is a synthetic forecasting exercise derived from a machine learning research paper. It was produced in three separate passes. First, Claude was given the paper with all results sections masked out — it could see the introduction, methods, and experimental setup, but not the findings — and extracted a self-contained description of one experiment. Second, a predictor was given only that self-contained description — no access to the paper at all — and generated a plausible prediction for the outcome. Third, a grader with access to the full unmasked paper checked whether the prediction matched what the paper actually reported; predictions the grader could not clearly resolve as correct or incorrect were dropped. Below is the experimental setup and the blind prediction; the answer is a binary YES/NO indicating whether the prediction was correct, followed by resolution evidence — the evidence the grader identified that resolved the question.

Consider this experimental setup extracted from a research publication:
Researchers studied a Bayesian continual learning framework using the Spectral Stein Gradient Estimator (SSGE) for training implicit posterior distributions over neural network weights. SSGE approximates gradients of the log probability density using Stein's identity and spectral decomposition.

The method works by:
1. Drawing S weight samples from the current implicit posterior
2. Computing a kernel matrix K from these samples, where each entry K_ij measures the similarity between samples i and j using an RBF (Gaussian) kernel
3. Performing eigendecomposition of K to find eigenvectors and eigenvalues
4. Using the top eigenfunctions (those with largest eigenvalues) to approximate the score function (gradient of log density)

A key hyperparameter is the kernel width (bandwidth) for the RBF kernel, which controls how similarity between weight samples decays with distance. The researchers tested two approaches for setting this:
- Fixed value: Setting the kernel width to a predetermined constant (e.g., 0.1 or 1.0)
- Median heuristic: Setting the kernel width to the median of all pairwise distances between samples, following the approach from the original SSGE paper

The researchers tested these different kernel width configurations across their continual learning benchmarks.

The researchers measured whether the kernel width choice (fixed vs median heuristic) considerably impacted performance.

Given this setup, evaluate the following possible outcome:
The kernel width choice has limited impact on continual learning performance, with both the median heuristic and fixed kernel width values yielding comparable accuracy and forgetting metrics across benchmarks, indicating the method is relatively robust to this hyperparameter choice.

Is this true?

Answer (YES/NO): YES